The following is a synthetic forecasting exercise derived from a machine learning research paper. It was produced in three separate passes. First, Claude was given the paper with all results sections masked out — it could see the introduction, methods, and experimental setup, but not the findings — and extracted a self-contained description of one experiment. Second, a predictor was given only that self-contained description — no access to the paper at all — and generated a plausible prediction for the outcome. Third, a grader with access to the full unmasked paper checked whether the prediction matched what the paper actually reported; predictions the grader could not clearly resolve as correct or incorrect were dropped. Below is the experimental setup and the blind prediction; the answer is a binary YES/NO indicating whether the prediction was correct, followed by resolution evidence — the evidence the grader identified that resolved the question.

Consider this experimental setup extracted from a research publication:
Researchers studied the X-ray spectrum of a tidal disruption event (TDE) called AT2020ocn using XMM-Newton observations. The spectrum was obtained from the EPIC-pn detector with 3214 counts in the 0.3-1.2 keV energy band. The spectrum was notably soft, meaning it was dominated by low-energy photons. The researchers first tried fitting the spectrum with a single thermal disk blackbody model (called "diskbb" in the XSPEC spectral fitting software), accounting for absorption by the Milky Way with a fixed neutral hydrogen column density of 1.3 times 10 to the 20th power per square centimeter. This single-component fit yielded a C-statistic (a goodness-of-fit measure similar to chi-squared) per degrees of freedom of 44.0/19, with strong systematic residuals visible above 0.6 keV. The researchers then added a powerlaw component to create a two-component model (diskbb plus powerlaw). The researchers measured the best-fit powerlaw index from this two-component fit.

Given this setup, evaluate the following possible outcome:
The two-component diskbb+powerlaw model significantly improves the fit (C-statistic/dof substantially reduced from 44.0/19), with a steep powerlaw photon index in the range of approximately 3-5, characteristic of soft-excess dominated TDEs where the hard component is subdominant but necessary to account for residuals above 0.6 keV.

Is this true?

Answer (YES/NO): NO